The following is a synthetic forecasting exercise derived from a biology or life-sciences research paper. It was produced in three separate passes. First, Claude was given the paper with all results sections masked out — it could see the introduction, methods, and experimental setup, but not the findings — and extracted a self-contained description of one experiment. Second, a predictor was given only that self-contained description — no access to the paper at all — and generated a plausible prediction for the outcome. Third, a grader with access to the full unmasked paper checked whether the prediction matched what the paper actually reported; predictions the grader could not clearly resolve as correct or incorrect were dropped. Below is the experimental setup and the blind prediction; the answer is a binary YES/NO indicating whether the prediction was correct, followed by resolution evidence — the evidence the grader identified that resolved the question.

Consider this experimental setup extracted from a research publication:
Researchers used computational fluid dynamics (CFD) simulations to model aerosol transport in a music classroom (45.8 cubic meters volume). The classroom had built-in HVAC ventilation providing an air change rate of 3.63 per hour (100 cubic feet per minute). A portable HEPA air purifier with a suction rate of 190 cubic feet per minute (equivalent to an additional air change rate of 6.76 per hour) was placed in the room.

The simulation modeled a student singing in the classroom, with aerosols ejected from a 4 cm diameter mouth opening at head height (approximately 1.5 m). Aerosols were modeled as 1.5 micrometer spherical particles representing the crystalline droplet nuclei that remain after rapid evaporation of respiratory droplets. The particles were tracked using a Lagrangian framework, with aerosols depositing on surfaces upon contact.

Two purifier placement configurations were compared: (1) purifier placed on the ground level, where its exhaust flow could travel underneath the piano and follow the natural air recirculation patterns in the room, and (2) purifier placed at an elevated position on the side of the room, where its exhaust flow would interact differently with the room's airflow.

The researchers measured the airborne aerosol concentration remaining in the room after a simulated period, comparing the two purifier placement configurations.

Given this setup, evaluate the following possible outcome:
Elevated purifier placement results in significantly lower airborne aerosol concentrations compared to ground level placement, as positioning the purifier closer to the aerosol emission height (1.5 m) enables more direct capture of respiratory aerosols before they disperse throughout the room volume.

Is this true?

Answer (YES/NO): NO